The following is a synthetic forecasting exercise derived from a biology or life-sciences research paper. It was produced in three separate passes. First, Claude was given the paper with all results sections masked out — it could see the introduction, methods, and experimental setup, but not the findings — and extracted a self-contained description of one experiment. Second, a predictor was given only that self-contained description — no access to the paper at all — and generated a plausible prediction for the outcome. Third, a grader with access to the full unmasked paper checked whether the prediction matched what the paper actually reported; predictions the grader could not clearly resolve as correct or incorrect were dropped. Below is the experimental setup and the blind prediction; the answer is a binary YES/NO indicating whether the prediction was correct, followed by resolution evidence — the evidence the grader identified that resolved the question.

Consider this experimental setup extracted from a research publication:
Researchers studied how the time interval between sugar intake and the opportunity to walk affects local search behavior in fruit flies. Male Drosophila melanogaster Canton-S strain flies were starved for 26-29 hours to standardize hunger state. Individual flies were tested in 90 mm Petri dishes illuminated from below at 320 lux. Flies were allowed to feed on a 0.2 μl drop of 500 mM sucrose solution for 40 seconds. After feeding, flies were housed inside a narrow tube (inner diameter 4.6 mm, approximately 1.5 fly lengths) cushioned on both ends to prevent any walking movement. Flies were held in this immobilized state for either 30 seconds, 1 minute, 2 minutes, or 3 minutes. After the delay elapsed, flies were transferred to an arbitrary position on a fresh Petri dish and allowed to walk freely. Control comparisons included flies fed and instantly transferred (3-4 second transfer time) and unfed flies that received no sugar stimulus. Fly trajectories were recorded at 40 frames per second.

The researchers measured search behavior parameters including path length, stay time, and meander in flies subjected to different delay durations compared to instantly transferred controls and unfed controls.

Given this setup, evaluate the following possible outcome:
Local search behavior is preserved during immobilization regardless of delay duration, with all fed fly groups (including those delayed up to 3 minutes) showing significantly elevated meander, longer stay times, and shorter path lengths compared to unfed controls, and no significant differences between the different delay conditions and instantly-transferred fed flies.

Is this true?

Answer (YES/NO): NO